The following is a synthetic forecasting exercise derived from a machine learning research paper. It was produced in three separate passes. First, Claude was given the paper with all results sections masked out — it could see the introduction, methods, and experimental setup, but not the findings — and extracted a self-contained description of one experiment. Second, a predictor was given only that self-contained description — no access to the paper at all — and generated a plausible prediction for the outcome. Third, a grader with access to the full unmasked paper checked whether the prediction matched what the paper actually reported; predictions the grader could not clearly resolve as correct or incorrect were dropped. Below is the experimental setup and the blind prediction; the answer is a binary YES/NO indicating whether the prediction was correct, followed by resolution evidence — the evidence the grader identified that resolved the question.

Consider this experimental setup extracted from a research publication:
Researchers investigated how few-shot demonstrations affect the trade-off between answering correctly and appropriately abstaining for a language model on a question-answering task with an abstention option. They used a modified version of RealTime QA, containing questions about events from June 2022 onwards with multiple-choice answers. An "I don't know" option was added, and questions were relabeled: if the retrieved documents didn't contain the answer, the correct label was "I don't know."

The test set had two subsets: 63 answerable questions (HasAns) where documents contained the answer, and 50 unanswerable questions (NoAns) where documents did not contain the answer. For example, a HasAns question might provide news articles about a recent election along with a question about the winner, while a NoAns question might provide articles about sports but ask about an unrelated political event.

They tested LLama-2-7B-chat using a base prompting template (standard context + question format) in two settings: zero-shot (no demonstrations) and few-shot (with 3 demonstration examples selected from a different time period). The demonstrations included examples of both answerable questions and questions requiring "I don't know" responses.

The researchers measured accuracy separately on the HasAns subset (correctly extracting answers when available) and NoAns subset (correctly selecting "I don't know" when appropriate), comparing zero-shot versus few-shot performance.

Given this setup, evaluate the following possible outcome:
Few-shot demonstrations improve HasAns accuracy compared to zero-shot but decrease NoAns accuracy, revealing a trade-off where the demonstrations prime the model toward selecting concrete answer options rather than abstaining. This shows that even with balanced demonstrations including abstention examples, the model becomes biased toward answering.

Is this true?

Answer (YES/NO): NO